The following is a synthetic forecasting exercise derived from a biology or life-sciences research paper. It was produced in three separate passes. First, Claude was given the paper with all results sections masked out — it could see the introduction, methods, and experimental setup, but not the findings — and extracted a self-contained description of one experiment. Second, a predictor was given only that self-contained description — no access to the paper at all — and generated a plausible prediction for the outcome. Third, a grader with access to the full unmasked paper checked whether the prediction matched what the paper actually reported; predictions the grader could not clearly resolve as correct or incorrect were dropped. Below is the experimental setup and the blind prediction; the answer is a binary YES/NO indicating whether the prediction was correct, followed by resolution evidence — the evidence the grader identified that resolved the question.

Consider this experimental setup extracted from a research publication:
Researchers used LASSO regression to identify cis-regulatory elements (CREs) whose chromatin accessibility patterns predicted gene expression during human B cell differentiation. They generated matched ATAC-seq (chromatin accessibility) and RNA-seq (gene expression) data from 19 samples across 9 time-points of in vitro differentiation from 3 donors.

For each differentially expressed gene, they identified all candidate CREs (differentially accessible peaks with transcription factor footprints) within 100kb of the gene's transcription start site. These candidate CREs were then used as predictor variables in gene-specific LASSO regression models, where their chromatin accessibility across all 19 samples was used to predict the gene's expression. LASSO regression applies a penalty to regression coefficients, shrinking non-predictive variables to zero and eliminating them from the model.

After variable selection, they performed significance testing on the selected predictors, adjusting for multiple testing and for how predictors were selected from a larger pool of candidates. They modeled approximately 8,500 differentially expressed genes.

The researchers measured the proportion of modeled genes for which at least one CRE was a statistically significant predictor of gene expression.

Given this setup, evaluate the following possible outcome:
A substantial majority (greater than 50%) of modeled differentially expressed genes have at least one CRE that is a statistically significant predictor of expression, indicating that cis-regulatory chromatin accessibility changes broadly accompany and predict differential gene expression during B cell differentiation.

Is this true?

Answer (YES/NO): YES